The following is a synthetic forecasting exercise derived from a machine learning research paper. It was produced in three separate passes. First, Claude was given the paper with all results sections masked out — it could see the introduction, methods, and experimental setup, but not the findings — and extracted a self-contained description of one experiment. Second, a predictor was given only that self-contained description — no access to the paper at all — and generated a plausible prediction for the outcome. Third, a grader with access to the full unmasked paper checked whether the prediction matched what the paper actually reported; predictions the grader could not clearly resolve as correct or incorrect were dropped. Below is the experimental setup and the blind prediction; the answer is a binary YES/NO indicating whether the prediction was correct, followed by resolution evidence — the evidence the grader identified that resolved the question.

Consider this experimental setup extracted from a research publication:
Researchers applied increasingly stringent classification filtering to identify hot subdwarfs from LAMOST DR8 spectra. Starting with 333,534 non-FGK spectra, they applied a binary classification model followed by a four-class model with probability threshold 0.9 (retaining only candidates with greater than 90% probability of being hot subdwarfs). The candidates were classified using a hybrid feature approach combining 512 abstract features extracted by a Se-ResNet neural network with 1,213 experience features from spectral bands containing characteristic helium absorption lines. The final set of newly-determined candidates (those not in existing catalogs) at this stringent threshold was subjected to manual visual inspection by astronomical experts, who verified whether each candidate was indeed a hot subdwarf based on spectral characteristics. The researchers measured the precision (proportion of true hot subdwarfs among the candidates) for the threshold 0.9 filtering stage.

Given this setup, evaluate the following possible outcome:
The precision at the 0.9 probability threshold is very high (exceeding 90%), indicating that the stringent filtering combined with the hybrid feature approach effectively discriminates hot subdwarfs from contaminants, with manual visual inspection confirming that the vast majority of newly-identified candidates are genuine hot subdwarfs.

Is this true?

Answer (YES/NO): NO